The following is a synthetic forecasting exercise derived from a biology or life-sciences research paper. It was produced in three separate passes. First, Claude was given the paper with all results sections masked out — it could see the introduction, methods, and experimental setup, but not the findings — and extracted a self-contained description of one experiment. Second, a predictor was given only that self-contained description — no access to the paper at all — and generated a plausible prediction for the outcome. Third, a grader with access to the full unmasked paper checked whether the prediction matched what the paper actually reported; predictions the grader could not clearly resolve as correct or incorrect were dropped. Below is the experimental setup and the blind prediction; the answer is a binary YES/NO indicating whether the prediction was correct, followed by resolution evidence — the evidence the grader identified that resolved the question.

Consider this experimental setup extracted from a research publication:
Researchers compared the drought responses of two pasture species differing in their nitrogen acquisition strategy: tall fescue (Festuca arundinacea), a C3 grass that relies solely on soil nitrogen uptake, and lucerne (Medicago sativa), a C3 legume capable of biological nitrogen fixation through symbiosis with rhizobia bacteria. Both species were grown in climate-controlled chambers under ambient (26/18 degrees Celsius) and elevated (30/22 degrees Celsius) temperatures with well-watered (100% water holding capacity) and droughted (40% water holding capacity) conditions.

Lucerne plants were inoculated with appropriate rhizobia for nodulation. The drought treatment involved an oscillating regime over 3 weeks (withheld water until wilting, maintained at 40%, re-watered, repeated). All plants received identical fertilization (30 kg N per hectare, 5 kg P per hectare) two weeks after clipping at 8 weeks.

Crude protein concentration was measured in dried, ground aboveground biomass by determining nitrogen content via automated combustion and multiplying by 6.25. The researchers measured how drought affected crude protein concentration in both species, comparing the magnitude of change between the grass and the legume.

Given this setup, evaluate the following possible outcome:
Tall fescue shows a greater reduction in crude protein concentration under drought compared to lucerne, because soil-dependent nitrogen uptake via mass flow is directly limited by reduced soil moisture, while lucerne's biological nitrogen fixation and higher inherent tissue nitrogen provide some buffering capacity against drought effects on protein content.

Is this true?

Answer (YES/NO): NO